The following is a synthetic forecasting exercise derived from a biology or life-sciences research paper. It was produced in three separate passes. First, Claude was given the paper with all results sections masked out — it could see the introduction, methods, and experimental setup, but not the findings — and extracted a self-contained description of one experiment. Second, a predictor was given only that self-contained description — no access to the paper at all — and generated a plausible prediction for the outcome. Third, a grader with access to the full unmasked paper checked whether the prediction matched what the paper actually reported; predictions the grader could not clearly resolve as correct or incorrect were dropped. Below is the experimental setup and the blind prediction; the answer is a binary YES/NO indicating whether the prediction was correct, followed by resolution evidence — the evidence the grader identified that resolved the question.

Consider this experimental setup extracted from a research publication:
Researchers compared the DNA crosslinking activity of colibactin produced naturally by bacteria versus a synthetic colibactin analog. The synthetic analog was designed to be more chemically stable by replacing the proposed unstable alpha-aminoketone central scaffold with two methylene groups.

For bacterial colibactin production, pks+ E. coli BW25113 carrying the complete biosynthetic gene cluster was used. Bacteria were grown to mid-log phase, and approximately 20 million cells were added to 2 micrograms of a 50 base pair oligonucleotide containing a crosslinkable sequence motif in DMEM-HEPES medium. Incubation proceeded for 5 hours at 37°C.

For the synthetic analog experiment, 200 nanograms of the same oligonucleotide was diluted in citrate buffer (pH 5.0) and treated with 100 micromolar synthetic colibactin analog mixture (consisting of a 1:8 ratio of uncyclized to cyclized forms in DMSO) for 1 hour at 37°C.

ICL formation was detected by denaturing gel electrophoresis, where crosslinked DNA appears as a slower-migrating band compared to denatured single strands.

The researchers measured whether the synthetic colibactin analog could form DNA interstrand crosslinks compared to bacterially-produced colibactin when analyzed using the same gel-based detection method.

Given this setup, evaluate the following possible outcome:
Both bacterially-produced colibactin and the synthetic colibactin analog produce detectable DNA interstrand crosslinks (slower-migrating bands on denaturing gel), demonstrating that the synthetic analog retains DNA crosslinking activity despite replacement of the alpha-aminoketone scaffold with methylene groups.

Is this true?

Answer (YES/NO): YES